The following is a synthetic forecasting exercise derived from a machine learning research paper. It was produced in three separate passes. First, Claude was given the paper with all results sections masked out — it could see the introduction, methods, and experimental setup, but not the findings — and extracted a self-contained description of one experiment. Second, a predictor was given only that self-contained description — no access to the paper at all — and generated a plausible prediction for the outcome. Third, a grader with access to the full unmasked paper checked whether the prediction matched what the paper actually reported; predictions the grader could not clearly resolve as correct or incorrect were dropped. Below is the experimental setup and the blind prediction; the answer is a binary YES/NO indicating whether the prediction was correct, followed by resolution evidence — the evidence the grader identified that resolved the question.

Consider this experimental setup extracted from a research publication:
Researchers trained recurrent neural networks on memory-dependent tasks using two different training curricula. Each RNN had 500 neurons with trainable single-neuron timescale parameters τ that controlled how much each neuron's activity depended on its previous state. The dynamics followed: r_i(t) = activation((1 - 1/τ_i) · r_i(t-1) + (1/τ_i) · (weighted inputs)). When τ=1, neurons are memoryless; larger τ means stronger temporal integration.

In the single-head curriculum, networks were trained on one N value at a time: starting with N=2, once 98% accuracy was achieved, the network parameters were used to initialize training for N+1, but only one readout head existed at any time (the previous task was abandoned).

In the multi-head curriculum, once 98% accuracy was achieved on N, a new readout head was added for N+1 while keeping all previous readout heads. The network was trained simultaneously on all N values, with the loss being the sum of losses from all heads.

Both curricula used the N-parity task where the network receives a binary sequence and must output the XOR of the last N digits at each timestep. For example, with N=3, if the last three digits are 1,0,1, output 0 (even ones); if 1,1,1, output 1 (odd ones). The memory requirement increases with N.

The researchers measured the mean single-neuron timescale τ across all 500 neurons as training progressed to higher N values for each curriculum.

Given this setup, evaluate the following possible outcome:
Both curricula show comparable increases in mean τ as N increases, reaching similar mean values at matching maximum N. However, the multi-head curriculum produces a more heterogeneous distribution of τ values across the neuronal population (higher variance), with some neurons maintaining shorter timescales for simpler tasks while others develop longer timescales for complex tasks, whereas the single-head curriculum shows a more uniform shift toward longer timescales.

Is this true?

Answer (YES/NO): NO